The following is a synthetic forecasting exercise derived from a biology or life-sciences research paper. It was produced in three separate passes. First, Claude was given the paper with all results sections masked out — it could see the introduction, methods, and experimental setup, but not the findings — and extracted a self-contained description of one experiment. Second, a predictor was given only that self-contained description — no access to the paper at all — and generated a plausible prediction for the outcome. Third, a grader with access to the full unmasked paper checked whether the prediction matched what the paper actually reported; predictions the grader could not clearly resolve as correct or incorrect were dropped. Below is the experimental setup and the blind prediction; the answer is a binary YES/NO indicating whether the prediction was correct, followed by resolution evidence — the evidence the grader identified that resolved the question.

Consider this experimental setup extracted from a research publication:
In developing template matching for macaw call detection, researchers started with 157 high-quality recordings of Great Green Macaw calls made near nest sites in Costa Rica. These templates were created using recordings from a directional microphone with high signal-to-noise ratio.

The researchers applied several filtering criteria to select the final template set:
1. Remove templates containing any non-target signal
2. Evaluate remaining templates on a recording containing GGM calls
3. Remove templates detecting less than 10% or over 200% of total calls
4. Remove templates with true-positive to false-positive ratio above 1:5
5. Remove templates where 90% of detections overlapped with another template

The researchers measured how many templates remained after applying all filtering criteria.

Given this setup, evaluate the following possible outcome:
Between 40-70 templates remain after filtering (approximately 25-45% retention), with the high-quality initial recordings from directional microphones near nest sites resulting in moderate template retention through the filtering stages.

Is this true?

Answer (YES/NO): NO